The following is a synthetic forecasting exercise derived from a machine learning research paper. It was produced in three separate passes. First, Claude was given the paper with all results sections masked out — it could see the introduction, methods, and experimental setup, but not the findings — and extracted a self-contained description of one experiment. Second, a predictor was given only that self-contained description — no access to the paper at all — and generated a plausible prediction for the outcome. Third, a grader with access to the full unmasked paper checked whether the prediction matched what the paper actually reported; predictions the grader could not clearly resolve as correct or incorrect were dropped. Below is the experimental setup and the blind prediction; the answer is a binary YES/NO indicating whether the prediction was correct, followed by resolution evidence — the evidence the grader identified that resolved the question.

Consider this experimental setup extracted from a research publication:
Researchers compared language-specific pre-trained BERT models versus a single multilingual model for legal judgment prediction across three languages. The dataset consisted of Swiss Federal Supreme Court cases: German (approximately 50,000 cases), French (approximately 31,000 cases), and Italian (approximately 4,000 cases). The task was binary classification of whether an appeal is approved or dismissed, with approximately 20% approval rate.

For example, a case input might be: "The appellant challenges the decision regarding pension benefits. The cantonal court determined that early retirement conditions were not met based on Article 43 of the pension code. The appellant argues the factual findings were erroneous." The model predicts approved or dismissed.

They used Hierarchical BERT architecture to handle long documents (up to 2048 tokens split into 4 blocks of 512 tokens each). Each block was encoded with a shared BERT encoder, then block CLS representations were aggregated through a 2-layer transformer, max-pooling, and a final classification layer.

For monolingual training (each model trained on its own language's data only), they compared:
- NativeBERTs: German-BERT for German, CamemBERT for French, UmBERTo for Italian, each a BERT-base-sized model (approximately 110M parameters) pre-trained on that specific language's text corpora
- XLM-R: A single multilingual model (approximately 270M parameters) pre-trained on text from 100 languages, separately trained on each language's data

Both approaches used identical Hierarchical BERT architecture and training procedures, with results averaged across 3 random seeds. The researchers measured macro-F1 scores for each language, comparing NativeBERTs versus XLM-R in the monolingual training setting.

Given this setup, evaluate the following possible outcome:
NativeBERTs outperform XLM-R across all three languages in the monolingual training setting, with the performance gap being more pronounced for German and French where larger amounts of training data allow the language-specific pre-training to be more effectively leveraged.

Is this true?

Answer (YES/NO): NO